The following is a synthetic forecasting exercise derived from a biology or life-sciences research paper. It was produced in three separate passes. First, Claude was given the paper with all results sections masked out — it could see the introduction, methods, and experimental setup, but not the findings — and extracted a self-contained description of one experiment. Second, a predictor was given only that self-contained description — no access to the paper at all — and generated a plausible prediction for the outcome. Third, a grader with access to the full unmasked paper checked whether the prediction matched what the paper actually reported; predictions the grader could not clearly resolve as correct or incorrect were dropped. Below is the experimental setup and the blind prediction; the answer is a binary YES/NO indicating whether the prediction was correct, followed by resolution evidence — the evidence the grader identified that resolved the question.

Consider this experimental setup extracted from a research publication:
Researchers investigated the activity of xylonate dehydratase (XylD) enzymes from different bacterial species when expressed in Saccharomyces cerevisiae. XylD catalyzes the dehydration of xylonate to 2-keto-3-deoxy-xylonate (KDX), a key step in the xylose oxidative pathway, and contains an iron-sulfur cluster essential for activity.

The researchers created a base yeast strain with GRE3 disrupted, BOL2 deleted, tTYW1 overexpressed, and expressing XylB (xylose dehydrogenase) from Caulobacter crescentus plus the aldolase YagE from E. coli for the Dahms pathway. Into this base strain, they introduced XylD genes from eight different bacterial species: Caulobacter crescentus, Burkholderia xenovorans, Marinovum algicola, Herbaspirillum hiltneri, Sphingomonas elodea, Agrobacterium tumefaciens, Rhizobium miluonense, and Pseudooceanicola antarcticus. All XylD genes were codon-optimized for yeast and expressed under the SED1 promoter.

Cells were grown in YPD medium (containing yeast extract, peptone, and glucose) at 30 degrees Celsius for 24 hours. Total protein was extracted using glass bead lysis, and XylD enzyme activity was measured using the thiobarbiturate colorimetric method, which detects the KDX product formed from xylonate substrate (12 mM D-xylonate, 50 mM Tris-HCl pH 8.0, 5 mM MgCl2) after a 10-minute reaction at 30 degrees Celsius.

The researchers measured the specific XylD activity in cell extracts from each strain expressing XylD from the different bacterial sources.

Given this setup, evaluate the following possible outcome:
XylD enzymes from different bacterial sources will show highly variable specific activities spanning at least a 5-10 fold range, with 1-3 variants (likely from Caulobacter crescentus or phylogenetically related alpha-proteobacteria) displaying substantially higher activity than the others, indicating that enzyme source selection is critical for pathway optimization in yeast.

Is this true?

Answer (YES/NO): NO